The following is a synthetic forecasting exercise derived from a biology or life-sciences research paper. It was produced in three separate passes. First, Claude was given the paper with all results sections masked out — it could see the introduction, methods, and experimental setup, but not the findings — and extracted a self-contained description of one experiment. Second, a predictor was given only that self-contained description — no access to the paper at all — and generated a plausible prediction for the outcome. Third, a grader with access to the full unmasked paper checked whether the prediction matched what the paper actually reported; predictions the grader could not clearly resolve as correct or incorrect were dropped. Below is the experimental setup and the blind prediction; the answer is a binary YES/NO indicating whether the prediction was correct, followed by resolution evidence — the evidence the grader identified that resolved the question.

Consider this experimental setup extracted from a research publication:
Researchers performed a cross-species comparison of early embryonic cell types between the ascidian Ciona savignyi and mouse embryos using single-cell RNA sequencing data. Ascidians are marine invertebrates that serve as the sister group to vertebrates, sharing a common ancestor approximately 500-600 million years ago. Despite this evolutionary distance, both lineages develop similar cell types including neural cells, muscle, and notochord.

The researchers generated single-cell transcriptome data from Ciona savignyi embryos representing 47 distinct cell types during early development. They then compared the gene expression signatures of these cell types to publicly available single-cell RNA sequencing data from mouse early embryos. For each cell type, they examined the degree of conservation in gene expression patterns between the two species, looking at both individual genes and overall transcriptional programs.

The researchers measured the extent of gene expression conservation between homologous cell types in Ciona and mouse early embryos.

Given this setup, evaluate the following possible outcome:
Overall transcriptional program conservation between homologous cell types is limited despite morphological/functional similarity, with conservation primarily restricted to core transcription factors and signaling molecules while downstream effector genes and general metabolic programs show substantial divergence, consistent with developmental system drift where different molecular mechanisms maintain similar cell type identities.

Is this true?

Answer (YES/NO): YES